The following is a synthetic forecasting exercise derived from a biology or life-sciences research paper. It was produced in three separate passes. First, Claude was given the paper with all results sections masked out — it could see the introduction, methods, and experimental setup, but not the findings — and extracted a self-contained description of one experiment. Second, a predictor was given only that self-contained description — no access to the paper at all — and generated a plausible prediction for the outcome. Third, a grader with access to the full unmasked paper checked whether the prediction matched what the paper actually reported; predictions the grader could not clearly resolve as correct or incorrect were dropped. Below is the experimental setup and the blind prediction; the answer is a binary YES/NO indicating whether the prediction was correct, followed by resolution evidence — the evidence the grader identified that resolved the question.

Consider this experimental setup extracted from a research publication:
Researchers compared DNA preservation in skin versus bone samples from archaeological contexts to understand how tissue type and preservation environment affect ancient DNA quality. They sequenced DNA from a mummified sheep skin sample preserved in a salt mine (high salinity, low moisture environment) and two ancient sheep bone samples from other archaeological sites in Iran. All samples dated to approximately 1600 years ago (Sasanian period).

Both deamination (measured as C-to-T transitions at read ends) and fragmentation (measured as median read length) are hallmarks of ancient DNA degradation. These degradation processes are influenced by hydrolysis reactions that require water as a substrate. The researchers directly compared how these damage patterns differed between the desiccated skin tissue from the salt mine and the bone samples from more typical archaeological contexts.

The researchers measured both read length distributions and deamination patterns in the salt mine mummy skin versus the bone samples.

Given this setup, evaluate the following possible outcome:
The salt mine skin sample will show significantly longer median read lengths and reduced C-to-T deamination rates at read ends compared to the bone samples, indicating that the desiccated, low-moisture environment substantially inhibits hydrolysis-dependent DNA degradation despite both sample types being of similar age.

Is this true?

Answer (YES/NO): YES